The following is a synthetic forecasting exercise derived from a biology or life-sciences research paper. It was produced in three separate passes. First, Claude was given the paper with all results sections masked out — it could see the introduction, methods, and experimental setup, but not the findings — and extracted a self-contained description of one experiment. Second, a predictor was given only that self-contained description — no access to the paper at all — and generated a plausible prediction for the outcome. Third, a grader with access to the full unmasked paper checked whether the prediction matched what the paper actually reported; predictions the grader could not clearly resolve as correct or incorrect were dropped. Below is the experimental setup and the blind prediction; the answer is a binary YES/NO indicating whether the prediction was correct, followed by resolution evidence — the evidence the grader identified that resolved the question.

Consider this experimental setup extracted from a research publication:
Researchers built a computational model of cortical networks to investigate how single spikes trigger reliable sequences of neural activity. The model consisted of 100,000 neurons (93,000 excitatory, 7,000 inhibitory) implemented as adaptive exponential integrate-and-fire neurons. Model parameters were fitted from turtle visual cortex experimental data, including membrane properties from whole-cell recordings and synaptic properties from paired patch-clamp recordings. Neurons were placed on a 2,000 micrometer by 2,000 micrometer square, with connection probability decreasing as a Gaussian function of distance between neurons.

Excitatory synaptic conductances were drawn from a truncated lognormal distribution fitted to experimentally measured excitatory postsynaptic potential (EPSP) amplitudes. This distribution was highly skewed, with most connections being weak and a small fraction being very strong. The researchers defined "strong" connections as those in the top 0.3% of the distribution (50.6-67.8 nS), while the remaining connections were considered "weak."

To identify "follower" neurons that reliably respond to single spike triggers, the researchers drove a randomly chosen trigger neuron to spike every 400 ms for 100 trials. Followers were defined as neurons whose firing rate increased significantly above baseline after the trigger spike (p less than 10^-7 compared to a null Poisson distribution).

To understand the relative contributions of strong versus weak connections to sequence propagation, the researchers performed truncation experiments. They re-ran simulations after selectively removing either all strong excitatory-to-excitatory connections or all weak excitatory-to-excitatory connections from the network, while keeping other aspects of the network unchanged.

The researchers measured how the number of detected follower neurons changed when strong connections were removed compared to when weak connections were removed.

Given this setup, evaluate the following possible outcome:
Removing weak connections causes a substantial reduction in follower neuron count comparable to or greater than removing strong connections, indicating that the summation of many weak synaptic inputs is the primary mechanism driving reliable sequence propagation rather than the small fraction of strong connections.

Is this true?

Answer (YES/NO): NO